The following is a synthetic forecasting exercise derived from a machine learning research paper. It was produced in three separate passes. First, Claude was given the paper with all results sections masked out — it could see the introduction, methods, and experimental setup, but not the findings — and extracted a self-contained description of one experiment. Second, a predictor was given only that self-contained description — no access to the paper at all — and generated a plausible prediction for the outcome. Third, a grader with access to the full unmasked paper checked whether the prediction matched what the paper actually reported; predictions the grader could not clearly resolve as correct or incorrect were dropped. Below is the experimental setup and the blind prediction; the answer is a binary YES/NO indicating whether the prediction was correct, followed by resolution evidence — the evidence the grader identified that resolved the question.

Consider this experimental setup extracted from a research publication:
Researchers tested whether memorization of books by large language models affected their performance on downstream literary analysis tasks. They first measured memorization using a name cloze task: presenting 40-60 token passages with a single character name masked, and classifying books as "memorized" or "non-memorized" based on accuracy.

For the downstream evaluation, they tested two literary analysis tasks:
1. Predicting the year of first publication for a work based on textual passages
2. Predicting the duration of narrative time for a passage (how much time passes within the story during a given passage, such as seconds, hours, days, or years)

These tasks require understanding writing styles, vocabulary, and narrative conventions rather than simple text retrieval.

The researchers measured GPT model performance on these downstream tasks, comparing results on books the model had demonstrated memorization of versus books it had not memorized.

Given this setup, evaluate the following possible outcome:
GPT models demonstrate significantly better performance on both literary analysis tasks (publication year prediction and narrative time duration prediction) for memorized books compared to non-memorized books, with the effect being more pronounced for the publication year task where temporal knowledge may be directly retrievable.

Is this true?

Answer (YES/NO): NO